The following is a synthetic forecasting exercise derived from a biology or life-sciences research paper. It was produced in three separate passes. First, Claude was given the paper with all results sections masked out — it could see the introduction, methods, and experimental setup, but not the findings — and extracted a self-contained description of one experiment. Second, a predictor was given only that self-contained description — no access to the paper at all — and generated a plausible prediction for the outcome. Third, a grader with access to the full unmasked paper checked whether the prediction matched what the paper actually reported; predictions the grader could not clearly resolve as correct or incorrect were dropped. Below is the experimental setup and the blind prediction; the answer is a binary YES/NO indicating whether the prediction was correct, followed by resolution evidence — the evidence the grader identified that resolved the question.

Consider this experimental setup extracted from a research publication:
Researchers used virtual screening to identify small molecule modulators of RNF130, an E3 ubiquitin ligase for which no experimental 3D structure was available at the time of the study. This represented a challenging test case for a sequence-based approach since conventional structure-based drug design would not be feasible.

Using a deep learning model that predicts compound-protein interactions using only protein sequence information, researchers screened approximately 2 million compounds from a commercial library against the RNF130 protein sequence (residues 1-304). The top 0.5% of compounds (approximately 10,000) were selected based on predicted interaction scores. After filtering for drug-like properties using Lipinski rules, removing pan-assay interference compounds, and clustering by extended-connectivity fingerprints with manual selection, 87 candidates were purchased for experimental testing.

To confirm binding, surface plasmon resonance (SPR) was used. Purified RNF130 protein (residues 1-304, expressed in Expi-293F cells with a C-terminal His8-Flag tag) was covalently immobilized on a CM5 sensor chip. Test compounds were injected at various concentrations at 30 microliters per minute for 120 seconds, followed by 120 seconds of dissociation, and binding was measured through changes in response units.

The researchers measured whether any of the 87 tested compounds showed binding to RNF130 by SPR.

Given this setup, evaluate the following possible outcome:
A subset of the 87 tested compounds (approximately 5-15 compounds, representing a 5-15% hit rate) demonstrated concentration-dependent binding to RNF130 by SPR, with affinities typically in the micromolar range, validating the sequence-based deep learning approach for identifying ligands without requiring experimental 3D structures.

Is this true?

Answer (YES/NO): NO